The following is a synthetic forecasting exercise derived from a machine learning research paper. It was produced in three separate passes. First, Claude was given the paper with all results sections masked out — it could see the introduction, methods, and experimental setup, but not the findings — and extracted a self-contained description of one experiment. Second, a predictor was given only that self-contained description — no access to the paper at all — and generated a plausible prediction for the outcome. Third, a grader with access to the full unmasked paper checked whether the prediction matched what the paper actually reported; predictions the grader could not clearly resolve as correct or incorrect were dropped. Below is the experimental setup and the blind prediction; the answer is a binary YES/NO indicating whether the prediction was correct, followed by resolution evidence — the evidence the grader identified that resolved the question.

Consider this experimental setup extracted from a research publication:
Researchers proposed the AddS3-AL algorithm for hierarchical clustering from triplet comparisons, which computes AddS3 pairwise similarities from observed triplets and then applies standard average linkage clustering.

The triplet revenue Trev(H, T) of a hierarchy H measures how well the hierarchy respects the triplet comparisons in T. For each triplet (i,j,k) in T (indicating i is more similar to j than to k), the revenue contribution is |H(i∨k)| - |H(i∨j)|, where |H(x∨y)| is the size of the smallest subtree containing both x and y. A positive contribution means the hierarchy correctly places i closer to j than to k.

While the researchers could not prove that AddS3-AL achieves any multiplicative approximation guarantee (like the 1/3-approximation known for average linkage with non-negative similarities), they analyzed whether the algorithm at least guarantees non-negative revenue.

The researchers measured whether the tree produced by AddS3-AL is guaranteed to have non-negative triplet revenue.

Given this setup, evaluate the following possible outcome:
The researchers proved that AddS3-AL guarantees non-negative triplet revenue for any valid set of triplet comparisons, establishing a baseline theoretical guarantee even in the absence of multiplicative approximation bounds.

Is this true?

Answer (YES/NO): YES